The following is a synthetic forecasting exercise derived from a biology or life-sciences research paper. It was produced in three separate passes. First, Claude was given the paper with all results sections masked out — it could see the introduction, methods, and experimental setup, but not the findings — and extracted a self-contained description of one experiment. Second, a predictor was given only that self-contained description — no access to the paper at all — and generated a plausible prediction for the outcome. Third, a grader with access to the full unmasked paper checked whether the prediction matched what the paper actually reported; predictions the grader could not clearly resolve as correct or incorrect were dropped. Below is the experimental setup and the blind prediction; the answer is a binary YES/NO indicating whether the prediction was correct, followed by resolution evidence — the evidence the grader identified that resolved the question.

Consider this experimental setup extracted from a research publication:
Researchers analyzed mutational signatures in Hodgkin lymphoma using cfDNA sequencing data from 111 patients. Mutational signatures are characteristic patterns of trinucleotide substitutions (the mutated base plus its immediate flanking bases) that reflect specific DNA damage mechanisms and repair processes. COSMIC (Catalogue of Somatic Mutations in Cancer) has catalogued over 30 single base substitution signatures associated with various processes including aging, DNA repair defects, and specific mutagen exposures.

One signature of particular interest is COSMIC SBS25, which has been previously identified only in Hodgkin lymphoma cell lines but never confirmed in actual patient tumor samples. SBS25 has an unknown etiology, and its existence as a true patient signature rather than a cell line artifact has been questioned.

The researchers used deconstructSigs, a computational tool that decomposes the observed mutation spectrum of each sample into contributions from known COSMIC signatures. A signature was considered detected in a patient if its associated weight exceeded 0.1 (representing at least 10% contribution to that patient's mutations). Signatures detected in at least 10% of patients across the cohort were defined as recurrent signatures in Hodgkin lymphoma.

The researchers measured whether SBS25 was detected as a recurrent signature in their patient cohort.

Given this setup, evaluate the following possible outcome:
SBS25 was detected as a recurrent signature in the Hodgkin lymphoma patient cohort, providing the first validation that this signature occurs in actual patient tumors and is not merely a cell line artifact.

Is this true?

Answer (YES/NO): YES